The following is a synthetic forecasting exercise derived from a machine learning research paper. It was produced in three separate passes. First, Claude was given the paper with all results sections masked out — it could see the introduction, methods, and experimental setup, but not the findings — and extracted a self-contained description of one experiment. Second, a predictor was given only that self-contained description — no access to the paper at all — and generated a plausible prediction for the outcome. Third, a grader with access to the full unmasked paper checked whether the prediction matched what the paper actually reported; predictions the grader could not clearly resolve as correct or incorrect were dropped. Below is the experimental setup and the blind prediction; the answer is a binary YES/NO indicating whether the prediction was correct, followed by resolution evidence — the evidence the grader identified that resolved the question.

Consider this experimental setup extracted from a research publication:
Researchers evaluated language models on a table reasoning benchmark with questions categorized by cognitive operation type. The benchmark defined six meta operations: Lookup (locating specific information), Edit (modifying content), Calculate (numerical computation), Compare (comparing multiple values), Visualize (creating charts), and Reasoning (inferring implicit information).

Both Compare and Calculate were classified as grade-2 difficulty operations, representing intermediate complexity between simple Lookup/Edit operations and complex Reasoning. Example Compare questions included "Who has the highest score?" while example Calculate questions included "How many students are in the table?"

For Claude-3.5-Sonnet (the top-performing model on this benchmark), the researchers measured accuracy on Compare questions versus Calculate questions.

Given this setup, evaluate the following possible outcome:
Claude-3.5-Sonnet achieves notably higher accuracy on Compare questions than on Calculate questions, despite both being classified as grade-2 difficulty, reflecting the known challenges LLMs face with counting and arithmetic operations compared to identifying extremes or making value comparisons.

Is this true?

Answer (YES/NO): NO